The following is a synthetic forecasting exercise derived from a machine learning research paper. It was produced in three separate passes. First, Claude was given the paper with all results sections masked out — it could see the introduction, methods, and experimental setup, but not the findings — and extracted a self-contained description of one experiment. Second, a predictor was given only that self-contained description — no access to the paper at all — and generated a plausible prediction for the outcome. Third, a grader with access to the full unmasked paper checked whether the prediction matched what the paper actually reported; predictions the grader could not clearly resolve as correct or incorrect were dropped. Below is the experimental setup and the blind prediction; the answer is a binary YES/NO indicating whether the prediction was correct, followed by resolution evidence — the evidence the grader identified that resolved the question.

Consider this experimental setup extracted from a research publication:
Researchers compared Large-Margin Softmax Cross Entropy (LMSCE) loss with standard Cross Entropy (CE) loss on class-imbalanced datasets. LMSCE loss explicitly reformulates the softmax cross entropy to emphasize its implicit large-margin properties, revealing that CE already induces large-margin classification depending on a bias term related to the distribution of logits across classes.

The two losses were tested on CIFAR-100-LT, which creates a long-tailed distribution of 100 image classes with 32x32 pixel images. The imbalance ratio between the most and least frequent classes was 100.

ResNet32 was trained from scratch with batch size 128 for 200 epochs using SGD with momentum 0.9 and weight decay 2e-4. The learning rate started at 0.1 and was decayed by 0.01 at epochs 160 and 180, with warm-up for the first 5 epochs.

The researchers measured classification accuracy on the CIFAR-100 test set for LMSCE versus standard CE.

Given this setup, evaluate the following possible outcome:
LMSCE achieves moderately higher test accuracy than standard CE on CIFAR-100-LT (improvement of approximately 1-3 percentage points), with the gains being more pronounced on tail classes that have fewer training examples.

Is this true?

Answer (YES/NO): NO